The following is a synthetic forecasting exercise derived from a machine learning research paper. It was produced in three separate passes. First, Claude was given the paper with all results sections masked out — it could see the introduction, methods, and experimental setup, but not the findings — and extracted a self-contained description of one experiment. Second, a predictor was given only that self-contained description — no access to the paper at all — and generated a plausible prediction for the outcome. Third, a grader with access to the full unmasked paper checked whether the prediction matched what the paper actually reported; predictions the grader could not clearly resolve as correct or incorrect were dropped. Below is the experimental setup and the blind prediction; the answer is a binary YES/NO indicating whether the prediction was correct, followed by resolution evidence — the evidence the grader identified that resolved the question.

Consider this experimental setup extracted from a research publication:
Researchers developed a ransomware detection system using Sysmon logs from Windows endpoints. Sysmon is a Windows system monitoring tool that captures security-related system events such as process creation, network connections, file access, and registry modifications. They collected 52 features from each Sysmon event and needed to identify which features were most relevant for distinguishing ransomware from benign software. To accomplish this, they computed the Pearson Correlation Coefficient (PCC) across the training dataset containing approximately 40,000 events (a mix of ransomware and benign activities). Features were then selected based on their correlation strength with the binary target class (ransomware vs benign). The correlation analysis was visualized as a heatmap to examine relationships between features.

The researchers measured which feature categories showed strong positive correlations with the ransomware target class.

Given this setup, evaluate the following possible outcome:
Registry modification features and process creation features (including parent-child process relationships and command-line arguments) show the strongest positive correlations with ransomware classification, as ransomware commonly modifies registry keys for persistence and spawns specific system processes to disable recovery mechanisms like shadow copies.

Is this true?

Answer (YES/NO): NO